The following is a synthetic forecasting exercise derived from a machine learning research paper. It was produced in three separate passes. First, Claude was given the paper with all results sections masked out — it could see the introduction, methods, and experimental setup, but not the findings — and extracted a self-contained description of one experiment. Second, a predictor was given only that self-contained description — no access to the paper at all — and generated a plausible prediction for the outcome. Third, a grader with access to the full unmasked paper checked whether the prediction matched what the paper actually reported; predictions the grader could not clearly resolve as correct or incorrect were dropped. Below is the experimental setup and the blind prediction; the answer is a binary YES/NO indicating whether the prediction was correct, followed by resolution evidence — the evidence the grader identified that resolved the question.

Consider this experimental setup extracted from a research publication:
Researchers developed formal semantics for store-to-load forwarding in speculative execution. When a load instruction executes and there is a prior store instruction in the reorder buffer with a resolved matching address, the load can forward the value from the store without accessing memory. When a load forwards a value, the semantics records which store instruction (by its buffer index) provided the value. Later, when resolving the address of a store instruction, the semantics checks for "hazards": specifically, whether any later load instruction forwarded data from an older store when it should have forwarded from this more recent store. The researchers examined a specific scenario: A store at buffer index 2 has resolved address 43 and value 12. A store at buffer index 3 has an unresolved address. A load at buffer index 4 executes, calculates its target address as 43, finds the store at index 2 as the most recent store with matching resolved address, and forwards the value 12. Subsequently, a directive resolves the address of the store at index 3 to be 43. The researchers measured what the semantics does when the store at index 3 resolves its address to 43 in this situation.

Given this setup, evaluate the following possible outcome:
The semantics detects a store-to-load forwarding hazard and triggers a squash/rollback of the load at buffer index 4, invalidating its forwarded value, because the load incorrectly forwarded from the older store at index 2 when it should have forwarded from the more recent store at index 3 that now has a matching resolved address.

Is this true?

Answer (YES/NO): YES